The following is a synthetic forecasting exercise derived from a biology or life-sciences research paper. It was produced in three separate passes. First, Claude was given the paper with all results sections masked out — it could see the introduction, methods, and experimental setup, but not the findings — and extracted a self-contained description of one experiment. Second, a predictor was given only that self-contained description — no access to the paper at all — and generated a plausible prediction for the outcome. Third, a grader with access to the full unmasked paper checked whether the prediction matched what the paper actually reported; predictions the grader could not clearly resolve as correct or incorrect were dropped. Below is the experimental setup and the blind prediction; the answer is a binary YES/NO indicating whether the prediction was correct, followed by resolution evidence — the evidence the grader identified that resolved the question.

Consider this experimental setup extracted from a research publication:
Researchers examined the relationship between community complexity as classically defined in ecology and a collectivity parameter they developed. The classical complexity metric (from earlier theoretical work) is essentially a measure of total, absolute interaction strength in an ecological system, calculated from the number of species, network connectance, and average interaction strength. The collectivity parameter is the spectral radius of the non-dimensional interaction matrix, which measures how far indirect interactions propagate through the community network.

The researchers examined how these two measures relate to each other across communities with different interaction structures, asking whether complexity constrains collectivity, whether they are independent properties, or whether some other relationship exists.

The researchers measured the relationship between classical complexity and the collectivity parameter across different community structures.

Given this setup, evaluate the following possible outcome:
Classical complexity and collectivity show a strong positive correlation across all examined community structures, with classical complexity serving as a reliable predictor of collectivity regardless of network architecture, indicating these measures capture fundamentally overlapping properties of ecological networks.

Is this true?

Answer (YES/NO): NO